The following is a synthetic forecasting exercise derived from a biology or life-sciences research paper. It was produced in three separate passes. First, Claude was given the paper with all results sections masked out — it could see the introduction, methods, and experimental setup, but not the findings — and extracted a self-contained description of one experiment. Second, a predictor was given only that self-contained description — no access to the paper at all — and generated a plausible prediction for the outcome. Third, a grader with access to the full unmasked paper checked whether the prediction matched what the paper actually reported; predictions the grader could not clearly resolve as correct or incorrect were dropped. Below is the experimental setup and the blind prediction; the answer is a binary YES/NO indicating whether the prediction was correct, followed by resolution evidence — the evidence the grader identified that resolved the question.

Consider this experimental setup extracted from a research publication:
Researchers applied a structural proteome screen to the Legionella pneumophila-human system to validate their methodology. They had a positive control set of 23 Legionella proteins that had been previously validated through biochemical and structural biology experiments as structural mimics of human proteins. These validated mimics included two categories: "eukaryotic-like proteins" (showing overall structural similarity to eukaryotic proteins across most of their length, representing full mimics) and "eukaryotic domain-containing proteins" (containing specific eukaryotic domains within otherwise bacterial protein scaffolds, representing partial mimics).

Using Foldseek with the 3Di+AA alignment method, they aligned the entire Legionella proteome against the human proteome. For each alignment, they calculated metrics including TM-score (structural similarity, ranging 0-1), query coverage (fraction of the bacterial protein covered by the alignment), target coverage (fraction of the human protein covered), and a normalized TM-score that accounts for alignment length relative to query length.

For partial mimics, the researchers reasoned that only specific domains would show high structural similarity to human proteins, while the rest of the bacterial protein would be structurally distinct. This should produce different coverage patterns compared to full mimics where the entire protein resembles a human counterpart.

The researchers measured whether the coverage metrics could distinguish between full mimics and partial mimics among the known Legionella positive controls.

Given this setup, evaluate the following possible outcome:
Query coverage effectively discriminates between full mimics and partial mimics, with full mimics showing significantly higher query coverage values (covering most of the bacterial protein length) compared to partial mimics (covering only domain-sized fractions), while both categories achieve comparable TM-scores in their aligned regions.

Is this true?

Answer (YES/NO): NO